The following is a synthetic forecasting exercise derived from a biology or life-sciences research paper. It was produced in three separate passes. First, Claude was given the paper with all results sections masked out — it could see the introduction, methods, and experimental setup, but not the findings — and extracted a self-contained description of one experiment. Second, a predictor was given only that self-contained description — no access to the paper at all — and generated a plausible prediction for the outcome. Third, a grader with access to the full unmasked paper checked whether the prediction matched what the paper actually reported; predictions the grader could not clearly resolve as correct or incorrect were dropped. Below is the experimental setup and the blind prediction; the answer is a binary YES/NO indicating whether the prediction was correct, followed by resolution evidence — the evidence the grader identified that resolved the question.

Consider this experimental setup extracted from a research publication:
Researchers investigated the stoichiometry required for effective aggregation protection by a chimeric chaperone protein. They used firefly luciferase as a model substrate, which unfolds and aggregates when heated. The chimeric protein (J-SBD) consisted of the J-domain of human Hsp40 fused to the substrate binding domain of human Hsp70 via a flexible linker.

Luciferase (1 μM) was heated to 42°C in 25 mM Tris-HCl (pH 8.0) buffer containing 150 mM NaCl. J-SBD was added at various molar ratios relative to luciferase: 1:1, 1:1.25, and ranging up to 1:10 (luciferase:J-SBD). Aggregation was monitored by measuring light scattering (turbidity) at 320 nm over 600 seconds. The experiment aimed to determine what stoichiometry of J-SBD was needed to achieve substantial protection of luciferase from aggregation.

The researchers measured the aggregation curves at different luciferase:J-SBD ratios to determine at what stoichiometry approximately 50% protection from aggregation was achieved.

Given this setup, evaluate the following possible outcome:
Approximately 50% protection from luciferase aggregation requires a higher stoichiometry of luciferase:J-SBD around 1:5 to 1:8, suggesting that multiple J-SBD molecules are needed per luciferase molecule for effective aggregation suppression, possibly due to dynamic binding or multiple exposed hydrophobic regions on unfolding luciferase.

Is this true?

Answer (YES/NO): NO